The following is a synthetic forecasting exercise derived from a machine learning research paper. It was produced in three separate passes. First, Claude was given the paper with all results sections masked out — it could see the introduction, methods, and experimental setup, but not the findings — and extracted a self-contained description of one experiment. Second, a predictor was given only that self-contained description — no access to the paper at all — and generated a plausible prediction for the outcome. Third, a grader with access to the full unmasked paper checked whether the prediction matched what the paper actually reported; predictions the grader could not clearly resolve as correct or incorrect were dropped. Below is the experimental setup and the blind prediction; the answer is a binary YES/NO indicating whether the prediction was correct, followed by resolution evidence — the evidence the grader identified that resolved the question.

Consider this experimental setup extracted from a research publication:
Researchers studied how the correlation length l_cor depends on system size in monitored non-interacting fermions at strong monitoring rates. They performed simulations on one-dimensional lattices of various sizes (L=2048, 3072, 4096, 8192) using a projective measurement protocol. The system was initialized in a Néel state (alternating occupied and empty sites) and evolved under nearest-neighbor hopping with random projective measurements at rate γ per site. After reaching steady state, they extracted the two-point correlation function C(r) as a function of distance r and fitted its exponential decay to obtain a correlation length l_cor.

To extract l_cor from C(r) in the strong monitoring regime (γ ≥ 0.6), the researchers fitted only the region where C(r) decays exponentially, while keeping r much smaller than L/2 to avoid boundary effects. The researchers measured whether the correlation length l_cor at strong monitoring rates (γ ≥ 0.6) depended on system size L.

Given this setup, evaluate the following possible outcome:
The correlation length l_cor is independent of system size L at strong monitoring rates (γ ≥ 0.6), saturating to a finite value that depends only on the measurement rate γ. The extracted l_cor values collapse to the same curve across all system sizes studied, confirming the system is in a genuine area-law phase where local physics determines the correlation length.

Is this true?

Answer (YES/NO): YES